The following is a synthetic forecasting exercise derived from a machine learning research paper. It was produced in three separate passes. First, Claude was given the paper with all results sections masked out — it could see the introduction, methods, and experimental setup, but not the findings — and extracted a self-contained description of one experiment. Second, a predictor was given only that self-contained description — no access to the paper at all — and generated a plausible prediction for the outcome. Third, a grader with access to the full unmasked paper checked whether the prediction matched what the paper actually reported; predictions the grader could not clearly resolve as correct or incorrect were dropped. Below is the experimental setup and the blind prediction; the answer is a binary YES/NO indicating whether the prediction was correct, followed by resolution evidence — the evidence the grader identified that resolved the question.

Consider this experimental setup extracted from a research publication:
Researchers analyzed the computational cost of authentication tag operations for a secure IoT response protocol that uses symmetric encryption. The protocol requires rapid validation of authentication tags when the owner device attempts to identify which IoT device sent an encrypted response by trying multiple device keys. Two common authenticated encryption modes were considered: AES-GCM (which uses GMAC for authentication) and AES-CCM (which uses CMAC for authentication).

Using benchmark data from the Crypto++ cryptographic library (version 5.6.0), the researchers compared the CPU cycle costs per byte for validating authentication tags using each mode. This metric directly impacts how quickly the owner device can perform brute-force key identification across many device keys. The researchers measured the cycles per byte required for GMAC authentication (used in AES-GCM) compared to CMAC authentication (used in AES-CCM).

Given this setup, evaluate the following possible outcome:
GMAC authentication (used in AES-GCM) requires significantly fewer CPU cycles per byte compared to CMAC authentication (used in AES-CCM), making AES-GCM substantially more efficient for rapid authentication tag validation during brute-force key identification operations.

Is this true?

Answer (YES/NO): YES